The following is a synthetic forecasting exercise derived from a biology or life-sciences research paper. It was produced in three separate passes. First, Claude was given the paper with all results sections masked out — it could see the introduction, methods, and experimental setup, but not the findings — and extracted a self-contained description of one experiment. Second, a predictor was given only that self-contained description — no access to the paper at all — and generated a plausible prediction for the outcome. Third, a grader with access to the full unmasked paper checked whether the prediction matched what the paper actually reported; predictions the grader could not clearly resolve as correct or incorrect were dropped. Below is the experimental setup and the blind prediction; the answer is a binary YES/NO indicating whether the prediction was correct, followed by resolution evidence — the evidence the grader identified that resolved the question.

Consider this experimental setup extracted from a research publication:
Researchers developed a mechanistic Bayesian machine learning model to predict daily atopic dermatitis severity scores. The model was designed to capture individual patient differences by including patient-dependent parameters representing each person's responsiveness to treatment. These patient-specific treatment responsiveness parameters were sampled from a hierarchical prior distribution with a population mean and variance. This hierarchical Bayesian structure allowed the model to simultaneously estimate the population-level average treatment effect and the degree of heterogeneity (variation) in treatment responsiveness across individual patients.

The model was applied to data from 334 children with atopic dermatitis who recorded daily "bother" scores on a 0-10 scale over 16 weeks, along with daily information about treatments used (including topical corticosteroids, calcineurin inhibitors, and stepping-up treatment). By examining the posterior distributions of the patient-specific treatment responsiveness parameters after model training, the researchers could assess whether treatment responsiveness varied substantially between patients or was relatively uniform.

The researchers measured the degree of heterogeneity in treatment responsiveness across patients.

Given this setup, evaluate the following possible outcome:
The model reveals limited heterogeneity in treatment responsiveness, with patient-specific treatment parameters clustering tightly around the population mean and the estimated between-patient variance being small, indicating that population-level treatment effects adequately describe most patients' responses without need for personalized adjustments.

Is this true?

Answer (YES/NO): NO